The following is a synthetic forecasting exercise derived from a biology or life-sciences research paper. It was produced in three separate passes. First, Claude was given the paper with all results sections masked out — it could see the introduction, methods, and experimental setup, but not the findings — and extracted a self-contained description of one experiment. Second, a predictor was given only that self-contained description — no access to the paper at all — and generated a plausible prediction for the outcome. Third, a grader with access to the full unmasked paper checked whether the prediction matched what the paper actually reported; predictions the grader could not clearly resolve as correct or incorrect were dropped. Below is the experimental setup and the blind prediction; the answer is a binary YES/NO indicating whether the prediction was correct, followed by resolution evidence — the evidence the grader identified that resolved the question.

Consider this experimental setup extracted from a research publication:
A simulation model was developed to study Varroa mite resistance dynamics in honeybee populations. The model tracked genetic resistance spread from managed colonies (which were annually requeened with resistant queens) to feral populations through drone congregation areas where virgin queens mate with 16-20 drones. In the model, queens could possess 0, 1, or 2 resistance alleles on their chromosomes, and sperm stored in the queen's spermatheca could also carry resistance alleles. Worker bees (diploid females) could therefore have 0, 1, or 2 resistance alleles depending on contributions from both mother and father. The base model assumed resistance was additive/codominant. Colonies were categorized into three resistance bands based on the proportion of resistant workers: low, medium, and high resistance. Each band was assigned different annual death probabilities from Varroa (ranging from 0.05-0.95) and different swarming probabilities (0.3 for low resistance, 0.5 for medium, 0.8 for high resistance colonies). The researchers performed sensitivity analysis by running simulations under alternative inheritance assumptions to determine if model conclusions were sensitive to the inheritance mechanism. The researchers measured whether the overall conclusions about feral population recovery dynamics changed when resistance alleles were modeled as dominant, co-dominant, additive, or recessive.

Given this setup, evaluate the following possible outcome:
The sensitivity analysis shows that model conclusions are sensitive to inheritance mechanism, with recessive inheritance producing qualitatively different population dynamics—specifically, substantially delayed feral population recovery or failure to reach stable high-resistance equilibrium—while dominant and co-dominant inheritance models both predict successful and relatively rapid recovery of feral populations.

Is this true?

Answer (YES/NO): NO